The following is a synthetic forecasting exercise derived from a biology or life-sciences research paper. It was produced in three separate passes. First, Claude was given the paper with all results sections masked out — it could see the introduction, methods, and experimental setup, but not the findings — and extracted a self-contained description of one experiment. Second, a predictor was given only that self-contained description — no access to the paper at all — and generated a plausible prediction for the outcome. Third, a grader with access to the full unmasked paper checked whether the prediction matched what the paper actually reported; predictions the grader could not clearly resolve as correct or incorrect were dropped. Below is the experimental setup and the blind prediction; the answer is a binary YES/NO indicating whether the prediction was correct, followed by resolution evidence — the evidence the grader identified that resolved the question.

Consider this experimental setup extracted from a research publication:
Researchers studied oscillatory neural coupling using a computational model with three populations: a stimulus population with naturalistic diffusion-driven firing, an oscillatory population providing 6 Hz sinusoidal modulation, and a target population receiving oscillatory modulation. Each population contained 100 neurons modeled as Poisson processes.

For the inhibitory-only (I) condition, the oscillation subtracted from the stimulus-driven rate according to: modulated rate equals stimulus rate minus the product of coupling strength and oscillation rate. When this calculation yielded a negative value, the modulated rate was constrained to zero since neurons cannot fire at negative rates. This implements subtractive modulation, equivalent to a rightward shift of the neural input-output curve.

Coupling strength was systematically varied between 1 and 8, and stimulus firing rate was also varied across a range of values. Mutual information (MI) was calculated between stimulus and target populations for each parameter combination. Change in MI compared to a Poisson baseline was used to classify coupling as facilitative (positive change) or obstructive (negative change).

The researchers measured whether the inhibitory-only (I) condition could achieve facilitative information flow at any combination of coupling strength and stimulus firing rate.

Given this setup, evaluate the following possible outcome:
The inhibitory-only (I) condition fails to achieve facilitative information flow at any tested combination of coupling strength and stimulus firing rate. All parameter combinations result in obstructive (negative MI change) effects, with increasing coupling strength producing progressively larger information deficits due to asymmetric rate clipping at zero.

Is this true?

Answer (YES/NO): YES